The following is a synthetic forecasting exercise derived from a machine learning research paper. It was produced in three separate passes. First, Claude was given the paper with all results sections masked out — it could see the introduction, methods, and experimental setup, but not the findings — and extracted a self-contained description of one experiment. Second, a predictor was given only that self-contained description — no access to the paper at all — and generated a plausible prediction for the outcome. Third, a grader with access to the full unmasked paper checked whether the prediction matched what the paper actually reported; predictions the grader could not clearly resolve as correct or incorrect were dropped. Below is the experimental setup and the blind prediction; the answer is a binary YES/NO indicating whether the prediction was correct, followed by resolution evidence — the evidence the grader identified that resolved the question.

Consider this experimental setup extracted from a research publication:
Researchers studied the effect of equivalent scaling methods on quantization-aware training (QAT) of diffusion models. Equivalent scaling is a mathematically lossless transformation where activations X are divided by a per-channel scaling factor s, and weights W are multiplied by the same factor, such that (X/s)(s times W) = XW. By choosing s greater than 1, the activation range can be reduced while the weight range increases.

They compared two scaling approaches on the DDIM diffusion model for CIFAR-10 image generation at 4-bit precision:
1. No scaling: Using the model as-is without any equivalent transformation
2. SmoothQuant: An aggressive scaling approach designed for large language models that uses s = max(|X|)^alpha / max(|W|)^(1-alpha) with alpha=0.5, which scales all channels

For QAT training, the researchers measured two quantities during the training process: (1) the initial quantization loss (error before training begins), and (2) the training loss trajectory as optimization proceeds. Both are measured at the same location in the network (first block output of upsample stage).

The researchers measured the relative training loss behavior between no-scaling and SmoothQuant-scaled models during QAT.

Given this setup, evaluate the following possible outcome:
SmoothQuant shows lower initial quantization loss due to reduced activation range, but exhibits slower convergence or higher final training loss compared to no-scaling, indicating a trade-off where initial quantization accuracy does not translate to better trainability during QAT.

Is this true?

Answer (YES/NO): NO